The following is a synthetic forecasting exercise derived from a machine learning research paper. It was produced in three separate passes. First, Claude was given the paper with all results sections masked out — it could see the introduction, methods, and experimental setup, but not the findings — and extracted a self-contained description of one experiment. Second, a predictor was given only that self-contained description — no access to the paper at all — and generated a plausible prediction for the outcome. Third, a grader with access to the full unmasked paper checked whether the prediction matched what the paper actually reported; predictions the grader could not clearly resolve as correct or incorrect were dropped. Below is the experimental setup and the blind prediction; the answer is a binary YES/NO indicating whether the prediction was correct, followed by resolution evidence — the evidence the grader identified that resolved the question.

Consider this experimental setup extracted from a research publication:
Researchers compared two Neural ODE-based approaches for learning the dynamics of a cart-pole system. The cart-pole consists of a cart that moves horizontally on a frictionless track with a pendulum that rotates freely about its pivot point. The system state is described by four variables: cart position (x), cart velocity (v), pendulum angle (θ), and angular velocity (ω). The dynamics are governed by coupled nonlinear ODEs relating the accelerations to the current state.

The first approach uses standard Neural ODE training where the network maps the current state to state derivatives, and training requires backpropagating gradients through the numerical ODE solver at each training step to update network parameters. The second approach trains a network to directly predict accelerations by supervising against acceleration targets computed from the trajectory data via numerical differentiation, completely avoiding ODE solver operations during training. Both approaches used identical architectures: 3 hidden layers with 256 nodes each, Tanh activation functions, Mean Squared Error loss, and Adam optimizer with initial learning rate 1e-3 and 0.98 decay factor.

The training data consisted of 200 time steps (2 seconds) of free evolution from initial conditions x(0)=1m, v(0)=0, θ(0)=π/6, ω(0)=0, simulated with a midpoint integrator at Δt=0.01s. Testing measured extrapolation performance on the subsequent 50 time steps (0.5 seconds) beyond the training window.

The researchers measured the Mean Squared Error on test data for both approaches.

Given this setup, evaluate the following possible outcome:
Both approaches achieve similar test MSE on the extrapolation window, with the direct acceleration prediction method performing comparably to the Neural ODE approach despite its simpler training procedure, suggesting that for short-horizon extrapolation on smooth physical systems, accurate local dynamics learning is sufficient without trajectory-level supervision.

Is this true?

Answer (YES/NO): YES